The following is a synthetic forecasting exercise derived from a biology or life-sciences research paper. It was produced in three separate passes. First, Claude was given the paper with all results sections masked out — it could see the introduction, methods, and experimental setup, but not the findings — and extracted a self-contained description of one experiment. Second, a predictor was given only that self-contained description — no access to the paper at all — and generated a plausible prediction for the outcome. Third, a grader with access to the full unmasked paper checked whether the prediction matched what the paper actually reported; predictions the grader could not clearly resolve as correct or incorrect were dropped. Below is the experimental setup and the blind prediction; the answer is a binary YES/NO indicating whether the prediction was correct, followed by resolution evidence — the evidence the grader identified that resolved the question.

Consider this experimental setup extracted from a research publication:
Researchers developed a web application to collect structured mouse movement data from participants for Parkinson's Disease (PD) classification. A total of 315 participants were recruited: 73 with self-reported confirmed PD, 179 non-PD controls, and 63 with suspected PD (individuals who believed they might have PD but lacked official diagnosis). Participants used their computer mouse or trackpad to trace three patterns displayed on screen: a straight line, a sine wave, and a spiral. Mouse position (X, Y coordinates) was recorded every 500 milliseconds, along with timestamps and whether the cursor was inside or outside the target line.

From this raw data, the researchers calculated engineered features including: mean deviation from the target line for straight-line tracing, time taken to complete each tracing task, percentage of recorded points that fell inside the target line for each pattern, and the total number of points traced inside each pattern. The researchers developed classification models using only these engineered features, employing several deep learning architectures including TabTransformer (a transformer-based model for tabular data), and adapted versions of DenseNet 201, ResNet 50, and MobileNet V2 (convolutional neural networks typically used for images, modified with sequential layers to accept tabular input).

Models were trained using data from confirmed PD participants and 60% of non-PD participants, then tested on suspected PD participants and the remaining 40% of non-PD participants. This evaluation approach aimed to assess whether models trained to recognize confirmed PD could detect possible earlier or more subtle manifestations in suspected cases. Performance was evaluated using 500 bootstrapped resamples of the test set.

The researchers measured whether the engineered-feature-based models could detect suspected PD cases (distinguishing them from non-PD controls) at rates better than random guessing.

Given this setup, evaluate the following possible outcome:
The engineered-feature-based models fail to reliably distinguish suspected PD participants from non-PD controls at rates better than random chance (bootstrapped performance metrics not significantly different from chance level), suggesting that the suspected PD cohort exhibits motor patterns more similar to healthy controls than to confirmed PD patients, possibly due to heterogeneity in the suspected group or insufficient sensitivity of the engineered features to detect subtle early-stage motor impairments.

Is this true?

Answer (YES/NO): YES